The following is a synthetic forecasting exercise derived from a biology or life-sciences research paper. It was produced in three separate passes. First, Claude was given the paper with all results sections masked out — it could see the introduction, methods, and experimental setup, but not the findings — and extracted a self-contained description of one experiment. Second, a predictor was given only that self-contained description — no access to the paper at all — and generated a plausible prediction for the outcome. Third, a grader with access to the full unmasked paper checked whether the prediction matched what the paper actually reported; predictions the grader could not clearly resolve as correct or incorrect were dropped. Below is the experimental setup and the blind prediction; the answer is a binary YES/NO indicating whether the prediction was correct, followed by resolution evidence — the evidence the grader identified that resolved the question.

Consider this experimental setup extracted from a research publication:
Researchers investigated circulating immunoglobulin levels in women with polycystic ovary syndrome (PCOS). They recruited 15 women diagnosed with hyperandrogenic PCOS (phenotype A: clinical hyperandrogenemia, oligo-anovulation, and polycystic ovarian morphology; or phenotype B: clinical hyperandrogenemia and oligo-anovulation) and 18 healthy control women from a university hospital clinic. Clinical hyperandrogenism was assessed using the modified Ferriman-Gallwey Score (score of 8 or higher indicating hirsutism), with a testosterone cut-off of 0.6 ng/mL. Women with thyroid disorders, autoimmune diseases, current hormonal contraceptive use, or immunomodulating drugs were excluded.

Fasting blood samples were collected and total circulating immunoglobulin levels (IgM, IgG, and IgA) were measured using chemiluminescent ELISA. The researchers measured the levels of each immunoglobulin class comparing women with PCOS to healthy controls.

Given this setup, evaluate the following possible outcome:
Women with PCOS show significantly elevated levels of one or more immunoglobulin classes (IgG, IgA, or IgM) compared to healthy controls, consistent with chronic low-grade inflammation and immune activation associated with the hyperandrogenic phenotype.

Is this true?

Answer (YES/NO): YES